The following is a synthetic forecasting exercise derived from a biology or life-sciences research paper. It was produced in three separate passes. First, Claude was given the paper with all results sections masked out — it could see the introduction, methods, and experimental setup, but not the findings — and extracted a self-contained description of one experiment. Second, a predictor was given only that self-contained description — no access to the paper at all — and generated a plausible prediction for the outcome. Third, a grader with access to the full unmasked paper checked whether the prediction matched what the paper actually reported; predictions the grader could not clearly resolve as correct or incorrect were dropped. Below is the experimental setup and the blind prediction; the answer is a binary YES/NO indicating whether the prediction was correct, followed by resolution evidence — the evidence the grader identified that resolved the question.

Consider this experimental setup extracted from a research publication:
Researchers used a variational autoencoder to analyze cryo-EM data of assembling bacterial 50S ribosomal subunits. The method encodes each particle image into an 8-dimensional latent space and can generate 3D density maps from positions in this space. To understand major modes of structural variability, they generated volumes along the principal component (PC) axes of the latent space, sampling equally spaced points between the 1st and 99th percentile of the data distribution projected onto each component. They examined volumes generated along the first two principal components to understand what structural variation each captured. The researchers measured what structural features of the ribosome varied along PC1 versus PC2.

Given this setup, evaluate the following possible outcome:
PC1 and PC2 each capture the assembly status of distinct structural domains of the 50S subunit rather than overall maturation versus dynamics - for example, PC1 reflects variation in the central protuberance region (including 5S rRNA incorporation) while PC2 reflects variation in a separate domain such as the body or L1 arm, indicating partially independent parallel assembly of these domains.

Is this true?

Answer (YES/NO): NO